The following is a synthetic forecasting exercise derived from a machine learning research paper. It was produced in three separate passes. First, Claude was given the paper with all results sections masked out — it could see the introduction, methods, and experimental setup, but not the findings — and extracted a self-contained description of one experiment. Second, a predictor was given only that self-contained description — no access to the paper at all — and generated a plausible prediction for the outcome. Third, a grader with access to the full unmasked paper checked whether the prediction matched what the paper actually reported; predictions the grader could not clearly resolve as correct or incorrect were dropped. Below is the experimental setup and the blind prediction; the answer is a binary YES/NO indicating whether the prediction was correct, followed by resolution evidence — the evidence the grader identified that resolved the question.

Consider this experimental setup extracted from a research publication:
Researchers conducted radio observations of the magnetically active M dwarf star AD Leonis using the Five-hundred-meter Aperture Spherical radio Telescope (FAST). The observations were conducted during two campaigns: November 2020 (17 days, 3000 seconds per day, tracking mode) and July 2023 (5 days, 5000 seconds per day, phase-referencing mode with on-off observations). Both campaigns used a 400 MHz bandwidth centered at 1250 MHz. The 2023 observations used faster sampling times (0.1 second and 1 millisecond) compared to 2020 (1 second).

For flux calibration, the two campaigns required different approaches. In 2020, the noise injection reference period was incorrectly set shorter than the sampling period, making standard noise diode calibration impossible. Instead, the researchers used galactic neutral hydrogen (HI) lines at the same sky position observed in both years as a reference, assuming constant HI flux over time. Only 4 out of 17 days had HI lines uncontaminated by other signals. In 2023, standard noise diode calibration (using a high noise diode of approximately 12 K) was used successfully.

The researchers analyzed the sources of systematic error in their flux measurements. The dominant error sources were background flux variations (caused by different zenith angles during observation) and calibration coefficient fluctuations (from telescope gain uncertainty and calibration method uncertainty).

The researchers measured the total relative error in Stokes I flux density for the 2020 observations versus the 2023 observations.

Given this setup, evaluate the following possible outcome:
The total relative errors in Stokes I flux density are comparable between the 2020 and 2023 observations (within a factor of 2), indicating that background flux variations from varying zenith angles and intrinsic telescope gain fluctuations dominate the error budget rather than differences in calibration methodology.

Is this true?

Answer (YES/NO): NO